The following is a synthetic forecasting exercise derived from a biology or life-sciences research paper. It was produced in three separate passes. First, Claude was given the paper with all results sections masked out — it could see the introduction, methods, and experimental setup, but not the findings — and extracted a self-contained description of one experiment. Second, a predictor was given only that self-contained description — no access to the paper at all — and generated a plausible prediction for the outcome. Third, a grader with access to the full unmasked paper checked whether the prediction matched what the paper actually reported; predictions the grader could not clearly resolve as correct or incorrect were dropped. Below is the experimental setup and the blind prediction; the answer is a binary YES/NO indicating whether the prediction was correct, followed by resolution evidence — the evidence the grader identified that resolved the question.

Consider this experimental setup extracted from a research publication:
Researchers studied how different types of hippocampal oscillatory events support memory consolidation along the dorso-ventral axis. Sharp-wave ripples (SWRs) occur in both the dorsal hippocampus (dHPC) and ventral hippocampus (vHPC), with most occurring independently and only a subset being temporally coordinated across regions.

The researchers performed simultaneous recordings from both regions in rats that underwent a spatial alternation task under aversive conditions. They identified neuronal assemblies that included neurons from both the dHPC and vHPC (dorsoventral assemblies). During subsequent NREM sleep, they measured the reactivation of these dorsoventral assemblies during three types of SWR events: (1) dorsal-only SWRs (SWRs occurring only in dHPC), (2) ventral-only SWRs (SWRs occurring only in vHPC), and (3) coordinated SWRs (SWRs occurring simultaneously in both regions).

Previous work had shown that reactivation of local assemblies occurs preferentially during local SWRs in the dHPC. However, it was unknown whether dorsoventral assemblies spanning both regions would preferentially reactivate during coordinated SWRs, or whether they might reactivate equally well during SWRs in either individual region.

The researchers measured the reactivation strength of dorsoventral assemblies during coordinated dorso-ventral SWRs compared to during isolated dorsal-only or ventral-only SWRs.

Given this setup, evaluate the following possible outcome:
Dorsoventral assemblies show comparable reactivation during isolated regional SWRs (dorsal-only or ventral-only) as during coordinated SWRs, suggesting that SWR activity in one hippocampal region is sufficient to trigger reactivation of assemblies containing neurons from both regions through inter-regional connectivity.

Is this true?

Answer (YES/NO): NO